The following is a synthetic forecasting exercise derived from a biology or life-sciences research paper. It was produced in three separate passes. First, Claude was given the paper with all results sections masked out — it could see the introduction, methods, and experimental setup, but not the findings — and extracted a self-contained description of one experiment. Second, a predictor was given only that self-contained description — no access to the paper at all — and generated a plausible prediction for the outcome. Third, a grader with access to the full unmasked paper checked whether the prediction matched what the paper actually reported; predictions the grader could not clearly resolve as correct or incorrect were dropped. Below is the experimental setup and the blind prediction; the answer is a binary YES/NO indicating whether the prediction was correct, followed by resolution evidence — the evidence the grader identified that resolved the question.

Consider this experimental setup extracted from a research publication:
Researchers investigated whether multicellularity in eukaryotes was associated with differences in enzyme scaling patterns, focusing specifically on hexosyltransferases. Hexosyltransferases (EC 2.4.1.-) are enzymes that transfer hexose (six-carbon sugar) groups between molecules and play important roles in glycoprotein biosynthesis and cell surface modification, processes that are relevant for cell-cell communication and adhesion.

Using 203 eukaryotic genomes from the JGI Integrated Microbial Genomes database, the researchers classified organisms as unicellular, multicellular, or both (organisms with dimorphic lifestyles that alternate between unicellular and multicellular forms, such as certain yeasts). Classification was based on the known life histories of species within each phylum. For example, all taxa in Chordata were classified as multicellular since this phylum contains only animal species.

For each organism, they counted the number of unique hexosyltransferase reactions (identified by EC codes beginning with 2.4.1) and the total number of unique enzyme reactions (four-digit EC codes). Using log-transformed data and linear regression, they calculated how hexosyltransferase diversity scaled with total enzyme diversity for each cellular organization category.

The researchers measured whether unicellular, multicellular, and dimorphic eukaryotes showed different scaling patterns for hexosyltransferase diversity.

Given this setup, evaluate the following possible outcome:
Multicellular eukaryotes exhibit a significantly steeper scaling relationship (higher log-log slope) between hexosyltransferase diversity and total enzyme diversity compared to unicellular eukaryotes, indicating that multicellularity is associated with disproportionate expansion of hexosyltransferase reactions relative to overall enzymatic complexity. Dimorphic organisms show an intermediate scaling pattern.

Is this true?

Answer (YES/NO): NO